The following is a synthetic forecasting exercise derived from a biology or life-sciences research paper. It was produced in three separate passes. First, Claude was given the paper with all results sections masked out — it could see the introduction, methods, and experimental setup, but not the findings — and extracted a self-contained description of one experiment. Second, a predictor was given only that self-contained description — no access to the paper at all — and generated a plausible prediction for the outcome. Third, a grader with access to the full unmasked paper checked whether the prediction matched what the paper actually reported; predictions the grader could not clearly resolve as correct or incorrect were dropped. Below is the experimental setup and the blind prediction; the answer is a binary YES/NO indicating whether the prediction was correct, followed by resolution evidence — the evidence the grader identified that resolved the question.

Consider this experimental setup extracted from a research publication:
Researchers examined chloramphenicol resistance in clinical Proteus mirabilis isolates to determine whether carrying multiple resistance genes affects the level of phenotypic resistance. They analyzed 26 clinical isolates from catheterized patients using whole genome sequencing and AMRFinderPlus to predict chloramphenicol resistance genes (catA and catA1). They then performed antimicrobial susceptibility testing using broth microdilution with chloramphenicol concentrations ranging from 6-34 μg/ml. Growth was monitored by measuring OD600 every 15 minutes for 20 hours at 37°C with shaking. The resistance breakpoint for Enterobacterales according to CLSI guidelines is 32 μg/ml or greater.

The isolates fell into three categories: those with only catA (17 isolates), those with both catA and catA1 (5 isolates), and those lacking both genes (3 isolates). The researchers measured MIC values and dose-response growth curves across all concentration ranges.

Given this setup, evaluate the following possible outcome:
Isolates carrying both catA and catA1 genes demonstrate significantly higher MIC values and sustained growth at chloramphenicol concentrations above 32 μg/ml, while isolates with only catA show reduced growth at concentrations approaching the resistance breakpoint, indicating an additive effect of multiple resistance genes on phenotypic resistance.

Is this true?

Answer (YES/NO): YES